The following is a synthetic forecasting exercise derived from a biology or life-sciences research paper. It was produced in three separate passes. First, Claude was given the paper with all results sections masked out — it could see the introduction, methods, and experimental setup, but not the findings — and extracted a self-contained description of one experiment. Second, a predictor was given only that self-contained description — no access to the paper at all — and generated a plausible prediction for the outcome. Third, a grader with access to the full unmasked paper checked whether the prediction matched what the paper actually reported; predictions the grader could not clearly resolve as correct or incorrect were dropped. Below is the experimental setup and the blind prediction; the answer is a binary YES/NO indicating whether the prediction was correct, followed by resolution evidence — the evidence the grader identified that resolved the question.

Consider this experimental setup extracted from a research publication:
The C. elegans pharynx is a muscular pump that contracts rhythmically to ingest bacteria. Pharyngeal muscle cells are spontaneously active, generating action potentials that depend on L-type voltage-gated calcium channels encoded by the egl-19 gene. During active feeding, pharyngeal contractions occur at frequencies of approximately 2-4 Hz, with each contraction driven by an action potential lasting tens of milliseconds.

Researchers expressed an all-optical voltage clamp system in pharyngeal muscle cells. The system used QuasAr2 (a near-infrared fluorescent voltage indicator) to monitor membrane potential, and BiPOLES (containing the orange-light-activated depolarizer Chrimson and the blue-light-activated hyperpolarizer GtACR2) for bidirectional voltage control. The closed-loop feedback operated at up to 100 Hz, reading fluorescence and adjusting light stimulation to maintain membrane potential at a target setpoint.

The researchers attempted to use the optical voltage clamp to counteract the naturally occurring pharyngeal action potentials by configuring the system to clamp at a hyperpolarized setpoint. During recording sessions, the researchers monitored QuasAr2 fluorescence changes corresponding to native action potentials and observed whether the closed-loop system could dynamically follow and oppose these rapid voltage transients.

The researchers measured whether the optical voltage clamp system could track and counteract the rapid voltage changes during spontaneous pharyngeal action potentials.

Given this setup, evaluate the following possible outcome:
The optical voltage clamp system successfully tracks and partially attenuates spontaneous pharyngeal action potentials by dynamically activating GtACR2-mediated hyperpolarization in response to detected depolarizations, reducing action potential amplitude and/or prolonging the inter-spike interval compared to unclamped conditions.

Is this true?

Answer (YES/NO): YES